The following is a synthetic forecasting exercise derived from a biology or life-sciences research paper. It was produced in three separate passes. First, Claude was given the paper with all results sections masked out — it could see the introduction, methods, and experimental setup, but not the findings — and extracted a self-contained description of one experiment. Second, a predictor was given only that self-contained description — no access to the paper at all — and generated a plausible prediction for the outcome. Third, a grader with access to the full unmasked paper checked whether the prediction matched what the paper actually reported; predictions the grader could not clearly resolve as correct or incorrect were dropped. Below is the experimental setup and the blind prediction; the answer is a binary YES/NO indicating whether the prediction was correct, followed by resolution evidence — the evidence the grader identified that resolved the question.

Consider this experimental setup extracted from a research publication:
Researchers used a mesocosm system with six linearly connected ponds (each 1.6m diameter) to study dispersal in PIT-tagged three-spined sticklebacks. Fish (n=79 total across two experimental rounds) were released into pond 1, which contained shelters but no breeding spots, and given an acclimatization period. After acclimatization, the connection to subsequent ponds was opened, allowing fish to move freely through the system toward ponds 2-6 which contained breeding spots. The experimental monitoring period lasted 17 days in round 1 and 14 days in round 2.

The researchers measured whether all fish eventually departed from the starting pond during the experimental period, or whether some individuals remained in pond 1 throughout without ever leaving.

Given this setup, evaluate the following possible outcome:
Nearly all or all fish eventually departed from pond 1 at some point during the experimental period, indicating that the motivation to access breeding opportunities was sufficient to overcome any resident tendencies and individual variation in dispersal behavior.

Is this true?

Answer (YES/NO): YES